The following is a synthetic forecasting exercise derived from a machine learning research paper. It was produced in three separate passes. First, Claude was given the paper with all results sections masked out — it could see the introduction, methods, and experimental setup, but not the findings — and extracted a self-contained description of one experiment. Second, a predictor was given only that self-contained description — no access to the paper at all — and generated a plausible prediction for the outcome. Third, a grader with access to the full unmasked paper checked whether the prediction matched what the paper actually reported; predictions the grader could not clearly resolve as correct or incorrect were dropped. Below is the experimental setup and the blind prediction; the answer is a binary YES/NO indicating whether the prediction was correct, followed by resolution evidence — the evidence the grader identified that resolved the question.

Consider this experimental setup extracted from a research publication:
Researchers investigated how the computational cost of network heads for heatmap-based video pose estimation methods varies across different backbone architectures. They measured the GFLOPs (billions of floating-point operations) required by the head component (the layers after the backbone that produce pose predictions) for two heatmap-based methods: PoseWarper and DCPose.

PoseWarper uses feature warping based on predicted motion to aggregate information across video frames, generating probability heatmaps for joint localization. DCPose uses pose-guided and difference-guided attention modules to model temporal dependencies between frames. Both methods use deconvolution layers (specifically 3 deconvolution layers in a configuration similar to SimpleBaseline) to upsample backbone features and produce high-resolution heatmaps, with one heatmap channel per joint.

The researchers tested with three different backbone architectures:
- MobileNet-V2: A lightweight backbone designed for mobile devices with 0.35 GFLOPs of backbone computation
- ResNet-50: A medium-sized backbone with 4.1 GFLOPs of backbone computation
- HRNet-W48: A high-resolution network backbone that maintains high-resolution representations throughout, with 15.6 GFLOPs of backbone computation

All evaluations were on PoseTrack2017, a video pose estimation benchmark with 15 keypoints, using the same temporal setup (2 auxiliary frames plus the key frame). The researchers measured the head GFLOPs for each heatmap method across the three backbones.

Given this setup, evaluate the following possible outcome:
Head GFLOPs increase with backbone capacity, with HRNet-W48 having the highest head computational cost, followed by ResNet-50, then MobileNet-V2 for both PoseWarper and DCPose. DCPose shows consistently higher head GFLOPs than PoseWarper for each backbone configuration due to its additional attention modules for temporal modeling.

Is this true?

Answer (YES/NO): NO